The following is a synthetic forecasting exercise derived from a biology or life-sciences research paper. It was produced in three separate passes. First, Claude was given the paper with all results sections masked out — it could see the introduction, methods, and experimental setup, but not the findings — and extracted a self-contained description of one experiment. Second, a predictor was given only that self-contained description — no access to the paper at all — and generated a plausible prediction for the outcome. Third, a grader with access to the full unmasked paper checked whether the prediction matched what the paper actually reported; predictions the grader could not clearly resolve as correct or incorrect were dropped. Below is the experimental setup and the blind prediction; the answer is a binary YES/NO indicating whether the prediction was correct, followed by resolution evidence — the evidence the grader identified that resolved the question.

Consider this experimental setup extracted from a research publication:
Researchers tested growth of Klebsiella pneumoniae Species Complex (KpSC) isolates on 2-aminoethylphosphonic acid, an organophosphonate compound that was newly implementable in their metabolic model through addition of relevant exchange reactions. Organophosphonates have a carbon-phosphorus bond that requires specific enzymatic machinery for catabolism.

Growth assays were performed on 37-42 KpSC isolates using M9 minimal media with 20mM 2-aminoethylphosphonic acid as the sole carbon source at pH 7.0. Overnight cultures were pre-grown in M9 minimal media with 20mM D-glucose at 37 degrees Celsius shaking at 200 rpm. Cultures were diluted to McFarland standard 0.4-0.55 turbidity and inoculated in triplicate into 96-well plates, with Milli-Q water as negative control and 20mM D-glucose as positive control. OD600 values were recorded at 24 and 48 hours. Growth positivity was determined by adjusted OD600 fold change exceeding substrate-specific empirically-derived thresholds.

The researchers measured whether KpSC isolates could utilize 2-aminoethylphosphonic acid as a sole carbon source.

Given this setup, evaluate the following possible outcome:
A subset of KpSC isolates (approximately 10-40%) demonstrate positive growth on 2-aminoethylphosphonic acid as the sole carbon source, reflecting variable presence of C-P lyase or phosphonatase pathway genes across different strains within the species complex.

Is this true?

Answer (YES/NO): NO